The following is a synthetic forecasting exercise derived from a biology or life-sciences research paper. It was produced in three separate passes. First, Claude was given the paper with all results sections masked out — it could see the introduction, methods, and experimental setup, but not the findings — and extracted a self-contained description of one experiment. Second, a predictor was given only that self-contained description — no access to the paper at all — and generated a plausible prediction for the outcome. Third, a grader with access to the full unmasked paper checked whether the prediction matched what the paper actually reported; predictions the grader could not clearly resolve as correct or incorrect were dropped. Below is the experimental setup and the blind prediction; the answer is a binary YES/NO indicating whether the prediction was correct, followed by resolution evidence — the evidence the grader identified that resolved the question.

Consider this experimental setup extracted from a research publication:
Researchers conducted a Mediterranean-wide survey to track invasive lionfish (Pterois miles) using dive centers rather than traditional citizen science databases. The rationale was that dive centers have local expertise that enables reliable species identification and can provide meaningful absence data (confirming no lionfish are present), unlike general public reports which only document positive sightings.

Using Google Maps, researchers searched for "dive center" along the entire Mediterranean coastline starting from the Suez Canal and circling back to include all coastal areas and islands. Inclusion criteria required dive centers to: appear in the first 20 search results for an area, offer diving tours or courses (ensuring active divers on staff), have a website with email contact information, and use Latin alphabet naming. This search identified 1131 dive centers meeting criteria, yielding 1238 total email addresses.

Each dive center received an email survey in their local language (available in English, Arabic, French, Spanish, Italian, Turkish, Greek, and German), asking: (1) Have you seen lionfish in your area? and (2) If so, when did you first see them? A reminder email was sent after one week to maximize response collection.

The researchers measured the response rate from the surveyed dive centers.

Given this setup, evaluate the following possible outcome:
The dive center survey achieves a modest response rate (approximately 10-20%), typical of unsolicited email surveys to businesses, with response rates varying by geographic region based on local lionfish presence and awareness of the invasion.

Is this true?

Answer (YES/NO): YES